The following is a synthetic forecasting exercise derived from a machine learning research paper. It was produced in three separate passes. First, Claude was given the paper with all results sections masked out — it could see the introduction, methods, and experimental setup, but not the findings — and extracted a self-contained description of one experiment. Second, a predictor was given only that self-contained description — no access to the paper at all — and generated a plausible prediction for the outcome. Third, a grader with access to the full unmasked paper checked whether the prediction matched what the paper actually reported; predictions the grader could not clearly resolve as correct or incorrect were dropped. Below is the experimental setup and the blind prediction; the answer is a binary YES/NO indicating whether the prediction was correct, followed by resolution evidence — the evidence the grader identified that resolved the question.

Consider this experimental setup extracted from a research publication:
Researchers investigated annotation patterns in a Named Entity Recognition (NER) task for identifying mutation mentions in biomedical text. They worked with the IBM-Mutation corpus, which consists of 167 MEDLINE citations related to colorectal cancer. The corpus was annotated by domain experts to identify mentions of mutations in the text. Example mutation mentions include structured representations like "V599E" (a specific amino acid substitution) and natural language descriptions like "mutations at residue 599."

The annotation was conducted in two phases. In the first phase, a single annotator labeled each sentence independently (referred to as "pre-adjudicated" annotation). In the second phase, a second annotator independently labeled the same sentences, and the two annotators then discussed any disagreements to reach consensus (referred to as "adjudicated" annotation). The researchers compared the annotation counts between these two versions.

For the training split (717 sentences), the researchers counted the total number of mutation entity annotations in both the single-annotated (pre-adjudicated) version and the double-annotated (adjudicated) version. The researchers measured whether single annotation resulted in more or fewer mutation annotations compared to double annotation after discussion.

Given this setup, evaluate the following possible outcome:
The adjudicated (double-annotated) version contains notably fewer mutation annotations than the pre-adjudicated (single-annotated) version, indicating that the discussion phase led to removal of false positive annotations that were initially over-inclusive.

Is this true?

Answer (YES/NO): NO